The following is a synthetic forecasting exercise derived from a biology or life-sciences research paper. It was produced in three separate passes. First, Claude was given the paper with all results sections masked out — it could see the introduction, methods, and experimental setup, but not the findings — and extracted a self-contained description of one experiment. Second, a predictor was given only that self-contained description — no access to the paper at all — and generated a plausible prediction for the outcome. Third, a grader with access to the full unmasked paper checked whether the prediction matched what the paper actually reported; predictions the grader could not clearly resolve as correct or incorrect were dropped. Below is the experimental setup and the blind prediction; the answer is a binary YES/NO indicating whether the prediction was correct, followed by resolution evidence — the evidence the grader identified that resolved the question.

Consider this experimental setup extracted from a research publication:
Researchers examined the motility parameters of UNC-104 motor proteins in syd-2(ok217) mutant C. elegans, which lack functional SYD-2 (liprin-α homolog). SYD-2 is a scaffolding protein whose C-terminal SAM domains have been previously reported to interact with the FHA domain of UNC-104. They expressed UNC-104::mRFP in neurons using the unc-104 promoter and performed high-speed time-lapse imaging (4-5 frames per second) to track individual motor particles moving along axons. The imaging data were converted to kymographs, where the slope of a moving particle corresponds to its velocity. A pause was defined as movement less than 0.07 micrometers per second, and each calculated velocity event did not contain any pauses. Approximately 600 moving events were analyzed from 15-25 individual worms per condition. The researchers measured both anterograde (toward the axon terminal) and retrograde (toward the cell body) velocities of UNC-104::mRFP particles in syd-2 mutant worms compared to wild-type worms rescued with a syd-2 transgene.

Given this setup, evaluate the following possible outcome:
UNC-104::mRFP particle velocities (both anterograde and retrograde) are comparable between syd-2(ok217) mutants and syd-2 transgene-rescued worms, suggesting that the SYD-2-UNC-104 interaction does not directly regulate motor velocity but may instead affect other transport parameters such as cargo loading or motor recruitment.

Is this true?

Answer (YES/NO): NO